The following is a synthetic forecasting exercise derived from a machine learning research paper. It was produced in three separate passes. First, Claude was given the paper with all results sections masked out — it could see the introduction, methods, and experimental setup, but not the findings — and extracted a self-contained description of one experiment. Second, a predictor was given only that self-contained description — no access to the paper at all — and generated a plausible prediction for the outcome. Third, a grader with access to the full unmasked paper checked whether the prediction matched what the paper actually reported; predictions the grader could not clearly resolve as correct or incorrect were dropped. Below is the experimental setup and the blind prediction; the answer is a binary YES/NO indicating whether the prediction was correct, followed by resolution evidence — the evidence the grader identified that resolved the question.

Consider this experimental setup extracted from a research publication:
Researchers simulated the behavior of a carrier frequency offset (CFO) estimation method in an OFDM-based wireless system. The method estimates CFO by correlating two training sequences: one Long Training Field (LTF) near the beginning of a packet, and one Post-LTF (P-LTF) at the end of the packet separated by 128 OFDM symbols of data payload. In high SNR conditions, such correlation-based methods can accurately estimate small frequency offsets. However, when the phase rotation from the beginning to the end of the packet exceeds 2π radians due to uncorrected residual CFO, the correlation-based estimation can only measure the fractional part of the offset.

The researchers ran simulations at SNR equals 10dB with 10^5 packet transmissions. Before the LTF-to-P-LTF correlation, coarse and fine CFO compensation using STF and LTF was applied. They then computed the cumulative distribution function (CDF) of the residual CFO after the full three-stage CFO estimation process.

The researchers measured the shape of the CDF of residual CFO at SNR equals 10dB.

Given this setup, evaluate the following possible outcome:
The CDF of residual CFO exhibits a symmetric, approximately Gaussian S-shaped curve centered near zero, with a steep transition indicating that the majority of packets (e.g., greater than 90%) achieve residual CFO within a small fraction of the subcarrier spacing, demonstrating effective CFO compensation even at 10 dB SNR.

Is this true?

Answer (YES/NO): NO